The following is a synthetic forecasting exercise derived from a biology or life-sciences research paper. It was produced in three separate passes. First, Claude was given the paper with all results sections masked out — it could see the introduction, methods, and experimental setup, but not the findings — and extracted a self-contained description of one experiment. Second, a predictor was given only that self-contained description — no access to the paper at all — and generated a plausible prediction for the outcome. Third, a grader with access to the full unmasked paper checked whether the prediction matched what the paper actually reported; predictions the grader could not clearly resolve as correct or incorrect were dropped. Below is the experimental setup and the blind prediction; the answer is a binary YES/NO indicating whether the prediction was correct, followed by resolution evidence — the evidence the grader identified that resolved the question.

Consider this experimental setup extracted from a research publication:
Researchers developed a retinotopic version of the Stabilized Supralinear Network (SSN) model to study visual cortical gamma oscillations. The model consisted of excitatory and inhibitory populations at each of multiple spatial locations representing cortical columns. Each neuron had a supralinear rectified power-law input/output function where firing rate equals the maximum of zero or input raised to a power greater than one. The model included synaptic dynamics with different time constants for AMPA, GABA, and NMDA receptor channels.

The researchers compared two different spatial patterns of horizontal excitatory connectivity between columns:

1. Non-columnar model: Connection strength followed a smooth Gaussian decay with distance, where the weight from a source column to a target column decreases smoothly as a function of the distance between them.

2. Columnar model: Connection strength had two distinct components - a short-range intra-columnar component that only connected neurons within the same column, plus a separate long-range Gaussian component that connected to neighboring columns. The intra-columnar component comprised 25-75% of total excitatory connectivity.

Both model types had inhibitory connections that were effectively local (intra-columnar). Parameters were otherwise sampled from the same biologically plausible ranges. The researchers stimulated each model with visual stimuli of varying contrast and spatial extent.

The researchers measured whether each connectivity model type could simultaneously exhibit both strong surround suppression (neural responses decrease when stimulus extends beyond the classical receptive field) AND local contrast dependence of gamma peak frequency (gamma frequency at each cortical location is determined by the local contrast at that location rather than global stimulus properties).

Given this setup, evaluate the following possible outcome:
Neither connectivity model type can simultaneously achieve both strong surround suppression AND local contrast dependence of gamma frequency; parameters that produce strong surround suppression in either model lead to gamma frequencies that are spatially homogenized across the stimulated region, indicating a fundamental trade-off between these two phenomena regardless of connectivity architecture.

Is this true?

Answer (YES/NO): NO